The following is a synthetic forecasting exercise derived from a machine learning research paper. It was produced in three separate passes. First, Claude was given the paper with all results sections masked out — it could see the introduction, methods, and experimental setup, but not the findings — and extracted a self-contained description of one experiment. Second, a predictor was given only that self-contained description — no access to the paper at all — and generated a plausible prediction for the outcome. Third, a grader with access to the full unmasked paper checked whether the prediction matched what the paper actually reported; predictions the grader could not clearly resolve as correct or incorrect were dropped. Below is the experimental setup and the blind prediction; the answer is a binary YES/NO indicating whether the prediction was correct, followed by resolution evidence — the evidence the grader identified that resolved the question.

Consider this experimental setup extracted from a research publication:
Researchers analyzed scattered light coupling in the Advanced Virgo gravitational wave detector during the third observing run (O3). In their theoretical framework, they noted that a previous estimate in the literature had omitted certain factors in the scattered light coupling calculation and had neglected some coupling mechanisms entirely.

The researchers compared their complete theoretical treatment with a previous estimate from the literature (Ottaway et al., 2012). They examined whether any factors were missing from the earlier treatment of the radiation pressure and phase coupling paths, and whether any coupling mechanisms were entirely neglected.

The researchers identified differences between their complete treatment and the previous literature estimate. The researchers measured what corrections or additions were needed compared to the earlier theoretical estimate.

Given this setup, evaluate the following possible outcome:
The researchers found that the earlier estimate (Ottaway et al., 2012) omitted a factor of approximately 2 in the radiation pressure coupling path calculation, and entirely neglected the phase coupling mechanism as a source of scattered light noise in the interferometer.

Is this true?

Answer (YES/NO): NO